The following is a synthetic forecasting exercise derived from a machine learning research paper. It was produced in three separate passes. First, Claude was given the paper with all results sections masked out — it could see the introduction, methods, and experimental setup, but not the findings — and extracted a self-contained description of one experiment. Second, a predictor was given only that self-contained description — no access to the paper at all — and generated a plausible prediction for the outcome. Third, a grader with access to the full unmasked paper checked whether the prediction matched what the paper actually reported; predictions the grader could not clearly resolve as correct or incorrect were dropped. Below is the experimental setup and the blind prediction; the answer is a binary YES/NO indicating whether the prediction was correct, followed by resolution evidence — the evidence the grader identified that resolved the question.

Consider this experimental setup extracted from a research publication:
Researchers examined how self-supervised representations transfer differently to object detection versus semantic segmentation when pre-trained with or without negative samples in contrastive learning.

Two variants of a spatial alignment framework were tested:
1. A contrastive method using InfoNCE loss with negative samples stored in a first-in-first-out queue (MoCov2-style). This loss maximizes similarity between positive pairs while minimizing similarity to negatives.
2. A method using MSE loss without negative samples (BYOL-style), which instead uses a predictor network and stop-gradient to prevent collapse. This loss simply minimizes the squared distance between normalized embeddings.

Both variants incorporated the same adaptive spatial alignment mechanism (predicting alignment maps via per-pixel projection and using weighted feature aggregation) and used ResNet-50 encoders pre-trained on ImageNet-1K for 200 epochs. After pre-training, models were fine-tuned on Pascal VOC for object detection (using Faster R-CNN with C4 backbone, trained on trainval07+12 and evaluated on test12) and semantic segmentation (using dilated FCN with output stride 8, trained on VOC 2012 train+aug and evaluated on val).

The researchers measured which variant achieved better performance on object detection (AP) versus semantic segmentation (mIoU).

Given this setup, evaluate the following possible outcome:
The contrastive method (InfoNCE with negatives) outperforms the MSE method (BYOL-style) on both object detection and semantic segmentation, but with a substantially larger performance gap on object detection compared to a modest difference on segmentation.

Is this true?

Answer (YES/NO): NO